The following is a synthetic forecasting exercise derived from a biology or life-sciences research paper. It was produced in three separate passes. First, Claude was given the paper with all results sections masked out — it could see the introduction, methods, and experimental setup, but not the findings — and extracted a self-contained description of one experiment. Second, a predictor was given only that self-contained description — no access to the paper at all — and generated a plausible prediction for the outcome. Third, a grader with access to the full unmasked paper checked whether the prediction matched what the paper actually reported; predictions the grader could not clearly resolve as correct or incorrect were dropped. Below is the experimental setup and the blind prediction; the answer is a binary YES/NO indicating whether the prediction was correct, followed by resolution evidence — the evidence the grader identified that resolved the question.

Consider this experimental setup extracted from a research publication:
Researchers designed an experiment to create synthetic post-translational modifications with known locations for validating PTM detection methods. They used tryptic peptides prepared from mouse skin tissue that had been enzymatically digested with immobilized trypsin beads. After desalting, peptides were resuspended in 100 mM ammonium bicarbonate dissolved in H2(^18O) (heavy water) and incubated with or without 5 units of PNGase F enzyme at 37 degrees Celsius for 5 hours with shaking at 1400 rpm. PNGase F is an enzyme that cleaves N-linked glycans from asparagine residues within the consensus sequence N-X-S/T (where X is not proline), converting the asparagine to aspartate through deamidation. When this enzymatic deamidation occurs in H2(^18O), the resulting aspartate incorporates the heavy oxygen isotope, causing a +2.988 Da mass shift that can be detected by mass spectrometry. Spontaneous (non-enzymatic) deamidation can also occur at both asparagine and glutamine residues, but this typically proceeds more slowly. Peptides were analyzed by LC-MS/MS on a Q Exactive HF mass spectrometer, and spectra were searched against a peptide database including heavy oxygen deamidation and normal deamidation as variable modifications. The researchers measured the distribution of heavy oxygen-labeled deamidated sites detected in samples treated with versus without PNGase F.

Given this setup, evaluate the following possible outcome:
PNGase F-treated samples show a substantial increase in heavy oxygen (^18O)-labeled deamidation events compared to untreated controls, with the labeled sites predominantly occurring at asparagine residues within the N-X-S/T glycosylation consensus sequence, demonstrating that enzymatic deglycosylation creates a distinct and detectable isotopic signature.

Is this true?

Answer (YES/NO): YES